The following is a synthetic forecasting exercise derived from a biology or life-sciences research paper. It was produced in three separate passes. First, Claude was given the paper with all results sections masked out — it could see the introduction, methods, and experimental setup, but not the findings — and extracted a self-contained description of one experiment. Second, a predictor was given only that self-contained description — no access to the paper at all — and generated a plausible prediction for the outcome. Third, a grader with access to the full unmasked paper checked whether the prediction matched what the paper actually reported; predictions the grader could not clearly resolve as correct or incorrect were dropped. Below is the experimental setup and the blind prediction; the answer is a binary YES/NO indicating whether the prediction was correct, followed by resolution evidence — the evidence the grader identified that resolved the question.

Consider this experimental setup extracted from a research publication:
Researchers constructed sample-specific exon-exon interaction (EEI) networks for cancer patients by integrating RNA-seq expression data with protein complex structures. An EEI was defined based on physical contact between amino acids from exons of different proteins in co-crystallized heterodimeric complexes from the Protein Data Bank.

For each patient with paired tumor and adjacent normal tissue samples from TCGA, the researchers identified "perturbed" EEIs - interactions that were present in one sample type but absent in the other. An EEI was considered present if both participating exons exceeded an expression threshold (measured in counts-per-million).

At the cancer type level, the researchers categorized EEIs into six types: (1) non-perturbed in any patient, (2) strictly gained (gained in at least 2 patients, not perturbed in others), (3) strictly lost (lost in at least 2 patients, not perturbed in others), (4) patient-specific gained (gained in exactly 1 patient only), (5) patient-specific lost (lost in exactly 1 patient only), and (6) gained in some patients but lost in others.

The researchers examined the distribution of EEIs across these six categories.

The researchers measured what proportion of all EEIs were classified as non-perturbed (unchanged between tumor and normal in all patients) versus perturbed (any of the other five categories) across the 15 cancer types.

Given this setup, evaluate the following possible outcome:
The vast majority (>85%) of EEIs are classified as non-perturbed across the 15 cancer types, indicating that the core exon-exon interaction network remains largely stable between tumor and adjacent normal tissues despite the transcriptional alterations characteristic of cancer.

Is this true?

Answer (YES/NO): NO